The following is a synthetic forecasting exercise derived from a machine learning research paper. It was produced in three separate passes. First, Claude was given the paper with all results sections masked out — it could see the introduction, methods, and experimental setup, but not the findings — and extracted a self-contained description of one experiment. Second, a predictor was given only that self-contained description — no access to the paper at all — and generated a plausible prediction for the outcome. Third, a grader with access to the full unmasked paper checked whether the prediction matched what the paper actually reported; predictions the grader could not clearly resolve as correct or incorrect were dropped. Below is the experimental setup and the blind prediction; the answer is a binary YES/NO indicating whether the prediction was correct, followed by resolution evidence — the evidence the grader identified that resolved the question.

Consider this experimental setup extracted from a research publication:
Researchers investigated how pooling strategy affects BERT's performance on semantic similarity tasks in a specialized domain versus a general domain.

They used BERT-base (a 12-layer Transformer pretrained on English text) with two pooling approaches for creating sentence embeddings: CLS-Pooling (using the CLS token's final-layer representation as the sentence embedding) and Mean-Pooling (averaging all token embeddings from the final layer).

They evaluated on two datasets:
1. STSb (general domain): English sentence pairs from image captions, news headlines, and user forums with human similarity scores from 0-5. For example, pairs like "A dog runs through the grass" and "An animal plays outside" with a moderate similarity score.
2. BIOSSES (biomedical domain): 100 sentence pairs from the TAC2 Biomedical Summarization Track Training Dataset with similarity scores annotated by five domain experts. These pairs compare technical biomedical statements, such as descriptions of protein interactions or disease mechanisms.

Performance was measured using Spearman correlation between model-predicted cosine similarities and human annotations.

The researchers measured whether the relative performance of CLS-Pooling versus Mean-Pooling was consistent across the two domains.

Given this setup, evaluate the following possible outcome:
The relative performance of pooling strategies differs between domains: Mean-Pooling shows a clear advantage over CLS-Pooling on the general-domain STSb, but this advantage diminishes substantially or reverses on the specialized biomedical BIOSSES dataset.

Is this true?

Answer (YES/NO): YES